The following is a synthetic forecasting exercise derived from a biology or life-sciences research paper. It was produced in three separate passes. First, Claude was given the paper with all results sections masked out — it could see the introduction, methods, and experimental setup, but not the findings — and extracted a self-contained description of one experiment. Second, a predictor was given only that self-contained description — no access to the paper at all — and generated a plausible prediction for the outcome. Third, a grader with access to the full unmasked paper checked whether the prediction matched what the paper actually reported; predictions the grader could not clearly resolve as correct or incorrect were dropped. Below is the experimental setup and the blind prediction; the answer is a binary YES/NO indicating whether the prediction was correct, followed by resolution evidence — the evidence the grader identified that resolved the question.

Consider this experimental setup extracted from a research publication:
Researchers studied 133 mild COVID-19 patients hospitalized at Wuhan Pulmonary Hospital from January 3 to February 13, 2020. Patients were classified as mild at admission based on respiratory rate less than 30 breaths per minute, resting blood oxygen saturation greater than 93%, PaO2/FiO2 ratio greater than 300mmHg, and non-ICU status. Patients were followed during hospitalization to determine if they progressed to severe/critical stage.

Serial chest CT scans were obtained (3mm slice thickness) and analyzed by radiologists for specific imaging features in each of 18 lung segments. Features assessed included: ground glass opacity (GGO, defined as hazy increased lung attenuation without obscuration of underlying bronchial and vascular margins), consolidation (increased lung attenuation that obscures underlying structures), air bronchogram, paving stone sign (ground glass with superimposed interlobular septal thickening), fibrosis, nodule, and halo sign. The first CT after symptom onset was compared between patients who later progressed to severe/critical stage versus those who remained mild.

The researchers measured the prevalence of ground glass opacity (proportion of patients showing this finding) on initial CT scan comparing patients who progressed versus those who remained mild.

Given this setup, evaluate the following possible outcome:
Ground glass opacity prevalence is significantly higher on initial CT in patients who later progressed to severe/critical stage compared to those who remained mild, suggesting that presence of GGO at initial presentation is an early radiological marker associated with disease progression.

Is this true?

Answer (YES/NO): NO